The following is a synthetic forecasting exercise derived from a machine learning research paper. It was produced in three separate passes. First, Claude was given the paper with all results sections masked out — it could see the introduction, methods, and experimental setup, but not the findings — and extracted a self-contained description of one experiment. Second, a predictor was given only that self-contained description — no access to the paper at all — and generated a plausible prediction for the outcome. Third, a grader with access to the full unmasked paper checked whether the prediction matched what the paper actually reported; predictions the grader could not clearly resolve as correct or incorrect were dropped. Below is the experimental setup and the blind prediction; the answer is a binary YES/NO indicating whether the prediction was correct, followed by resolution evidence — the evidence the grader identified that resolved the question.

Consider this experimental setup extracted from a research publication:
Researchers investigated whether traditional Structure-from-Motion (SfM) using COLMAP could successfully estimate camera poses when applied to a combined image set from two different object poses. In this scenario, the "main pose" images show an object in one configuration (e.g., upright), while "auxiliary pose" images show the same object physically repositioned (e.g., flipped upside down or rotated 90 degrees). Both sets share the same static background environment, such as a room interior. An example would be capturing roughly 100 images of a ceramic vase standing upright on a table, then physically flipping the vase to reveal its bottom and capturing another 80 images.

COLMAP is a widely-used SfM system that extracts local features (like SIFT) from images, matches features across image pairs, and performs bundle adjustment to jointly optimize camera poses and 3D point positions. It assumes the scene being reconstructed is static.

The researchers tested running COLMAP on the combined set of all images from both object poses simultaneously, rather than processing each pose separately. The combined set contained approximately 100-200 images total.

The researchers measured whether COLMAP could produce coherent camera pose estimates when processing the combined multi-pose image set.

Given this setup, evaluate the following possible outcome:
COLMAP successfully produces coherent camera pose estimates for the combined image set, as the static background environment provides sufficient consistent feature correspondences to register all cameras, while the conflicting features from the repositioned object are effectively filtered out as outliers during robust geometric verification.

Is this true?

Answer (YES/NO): NO